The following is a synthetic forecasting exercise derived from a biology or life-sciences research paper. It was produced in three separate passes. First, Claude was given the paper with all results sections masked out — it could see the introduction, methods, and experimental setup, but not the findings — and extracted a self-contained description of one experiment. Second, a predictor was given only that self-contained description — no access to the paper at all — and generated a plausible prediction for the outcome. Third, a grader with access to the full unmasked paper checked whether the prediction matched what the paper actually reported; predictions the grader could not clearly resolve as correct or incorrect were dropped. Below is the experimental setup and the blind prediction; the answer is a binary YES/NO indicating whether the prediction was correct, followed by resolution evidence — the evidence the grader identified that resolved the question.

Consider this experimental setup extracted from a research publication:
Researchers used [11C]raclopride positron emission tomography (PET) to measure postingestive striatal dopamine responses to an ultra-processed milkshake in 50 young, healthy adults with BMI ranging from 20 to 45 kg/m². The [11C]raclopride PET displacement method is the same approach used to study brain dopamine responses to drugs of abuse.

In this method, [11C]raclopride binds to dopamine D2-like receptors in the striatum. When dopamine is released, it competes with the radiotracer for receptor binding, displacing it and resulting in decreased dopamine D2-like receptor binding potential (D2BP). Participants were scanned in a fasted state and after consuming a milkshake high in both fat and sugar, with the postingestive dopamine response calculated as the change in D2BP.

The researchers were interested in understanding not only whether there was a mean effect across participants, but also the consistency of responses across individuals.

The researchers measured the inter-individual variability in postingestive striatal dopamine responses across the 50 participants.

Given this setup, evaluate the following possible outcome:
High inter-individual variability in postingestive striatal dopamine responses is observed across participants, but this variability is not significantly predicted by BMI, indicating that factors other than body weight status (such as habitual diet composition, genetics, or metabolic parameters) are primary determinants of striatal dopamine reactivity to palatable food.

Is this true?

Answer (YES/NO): YES